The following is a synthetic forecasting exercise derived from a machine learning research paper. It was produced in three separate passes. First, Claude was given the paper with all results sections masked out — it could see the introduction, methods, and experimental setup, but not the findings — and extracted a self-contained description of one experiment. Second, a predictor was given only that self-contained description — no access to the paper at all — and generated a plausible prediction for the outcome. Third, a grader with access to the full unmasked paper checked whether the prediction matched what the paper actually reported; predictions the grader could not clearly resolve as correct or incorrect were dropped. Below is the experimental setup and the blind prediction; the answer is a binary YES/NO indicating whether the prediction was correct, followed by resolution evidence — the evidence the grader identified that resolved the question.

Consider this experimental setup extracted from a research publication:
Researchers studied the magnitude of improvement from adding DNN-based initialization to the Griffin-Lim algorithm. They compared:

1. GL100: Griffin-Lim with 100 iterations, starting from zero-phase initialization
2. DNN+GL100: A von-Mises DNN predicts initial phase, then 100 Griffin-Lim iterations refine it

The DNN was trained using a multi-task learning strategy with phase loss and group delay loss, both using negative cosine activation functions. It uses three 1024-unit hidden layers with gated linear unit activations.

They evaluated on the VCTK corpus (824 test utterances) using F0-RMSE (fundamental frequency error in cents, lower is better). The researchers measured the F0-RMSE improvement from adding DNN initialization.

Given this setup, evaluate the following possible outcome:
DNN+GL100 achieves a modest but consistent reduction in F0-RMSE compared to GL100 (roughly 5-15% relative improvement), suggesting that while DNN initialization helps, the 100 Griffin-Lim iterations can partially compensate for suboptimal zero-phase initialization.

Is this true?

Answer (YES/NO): NO